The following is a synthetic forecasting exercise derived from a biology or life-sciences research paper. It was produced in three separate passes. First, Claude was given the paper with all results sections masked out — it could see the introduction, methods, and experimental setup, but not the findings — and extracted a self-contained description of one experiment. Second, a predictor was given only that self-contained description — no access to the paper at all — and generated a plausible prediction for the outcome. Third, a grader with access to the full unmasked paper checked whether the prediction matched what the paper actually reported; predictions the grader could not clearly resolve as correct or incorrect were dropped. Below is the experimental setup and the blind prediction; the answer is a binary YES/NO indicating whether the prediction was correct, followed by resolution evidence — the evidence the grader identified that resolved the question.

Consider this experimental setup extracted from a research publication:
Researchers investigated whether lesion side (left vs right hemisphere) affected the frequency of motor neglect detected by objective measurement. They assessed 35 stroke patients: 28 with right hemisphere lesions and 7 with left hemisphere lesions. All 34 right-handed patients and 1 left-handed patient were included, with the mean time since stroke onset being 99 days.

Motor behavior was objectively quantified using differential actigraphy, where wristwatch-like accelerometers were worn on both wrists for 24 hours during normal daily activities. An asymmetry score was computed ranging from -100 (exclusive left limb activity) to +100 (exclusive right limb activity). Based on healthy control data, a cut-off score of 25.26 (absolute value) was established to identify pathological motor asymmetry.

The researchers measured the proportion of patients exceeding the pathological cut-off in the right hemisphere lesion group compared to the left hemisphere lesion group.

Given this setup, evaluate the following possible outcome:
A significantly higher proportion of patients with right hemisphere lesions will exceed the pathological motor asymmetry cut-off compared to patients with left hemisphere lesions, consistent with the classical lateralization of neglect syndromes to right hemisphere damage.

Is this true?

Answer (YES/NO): NO